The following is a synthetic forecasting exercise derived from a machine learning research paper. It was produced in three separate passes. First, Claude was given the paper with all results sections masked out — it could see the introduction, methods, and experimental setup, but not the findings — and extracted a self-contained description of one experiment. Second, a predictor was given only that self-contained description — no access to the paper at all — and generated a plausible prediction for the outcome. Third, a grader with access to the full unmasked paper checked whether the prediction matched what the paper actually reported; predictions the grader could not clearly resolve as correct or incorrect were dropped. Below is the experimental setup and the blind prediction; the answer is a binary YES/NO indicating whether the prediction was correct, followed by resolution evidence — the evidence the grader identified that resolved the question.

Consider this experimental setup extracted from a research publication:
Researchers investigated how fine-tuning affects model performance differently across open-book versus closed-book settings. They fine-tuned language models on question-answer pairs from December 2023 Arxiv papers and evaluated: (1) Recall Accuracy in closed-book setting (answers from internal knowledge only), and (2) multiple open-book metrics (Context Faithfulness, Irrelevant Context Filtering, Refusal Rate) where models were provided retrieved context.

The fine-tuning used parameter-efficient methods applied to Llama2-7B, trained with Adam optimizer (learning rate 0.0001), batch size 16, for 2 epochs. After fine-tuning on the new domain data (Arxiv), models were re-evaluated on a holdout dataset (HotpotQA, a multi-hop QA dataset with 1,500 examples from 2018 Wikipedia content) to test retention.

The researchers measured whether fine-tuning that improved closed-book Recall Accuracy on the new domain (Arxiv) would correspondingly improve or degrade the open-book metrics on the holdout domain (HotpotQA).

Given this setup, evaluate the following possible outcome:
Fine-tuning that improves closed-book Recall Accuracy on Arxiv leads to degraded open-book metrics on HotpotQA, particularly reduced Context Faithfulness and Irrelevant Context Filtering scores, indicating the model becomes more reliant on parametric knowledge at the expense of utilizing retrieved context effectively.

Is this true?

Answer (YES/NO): YES